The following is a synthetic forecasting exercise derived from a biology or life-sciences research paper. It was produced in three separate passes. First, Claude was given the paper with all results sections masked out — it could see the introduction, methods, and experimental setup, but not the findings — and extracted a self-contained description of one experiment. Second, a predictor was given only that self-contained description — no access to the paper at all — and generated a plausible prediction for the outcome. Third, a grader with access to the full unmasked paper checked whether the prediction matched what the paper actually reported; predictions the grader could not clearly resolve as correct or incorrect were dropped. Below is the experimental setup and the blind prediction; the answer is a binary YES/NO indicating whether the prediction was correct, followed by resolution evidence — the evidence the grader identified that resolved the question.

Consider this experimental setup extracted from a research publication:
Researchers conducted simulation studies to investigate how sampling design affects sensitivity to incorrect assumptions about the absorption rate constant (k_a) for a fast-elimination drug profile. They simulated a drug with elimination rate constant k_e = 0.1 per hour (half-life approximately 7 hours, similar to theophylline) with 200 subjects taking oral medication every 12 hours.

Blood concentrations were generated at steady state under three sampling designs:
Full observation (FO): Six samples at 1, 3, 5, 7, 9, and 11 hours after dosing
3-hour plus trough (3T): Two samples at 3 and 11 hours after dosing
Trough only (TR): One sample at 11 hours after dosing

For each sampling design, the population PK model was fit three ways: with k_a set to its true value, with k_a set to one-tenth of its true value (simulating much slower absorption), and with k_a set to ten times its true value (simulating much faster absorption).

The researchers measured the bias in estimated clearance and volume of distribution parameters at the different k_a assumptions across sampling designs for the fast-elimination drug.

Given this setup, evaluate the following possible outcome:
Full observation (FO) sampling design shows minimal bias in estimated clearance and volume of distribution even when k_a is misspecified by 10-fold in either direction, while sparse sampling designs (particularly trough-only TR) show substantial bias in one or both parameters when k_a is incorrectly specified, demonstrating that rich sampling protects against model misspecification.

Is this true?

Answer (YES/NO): NO